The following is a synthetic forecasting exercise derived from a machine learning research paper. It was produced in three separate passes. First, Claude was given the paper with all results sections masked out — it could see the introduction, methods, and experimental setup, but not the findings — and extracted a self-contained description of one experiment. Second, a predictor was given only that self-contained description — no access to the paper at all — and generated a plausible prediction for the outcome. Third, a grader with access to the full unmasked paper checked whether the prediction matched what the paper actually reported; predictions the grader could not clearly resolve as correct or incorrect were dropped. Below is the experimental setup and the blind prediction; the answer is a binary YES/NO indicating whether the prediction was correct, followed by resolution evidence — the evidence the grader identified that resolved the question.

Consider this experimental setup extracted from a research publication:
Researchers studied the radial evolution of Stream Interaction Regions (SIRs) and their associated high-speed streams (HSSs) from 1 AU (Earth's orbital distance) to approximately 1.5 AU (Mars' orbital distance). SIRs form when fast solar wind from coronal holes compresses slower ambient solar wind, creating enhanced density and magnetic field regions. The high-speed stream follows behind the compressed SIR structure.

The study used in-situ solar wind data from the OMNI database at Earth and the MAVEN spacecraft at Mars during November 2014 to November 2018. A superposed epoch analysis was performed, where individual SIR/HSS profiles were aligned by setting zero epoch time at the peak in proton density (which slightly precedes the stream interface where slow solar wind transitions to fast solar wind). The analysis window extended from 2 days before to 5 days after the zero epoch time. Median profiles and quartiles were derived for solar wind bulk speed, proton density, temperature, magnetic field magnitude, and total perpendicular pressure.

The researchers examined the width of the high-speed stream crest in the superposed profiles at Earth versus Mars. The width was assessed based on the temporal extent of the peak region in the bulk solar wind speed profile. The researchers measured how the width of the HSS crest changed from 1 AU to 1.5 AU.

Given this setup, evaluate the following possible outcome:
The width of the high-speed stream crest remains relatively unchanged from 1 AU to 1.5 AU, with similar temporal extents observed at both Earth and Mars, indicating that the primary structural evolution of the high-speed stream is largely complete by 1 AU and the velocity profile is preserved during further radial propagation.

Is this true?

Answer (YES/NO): NO